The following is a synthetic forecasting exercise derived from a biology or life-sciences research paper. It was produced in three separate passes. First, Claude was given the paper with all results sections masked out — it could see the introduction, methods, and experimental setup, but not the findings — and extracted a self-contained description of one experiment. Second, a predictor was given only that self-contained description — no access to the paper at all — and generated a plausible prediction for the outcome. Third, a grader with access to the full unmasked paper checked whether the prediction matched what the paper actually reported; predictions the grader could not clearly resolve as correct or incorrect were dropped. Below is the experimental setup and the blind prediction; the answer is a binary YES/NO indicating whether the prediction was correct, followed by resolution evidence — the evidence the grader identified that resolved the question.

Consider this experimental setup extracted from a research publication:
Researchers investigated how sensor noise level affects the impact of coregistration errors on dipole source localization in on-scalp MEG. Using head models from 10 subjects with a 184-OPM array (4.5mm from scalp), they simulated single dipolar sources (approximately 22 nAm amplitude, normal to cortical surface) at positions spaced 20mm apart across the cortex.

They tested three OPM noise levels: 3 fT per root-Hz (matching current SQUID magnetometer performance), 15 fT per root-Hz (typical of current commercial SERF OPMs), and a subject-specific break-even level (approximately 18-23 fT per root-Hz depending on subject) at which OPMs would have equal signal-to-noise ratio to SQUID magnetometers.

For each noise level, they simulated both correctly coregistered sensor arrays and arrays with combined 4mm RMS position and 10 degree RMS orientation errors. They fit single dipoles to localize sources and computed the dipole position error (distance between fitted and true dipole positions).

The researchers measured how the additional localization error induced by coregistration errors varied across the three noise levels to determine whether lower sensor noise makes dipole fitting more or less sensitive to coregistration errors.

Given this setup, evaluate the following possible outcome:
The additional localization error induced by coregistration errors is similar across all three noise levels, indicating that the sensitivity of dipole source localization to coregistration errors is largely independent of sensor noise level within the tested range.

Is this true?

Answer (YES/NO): NO